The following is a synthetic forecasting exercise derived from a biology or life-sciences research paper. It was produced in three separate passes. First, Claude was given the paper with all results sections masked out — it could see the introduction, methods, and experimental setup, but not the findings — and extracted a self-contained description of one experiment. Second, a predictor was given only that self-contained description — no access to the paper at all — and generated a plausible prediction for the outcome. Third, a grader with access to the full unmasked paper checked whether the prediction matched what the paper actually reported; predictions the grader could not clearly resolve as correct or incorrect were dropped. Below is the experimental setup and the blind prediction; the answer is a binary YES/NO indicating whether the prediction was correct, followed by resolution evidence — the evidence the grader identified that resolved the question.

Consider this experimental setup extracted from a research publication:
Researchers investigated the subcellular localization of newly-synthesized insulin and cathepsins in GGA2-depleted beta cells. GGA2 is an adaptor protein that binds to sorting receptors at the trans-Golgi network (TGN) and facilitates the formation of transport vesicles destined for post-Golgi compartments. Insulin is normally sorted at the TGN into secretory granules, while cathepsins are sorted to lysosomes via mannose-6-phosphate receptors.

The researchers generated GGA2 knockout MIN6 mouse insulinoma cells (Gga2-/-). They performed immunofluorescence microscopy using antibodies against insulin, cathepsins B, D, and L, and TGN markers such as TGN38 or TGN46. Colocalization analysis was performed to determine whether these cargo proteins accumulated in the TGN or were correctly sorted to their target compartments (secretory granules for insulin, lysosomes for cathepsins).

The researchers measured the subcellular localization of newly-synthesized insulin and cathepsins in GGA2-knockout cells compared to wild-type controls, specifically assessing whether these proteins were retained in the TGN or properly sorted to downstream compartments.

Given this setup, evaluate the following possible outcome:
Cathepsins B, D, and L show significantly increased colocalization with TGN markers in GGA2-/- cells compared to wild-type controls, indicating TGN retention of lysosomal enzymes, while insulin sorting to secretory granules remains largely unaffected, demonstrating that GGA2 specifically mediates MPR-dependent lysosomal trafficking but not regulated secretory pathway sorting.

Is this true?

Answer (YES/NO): NO